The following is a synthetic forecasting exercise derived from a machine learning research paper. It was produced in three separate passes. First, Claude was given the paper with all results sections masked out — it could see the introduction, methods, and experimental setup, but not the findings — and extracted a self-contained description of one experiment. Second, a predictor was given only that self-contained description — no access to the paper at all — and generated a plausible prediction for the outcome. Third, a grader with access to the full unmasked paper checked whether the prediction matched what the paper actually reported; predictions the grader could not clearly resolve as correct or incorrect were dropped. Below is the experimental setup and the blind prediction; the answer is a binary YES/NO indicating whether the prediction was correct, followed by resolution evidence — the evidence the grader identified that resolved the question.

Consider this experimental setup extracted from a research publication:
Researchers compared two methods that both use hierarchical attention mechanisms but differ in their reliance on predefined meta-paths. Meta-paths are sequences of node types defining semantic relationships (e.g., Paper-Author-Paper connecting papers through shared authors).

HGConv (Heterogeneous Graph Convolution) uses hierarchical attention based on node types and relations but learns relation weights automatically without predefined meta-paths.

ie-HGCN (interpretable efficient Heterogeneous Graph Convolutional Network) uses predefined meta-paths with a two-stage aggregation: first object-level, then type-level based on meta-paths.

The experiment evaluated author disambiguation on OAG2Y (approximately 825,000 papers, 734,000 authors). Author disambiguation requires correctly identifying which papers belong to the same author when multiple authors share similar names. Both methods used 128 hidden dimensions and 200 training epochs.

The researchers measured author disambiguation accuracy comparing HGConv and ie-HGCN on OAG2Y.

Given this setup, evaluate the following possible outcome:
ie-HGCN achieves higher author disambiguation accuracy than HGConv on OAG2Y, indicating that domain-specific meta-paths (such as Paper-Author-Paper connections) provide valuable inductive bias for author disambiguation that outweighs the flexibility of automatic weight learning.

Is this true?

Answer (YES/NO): NO